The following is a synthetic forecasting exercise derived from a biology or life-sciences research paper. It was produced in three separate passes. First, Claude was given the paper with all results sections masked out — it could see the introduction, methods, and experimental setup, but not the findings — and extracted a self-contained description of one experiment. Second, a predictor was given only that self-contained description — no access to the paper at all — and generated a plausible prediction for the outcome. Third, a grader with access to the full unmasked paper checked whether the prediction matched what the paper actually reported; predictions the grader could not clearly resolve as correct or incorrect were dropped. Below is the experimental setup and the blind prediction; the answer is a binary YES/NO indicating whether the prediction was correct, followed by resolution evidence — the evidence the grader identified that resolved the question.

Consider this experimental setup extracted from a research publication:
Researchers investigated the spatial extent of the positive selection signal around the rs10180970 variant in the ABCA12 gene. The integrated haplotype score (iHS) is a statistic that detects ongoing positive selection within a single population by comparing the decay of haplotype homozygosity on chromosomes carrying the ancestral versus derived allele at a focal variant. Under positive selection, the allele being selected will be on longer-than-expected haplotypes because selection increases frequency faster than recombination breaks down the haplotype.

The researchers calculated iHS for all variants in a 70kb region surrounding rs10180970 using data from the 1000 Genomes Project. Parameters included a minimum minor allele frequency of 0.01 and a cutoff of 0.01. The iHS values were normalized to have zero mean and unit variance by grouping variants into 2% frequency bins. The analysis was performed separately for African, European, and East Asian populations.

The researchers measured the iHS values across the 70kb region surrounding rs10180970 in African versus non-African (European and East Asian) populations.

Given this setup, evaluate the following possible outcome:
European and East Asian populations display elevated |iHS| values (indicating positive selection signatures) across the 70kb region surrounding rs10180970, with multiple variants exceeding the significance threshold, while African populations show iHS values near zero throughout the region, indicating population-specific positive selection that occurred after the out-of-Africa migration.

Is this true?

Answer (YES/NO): NO